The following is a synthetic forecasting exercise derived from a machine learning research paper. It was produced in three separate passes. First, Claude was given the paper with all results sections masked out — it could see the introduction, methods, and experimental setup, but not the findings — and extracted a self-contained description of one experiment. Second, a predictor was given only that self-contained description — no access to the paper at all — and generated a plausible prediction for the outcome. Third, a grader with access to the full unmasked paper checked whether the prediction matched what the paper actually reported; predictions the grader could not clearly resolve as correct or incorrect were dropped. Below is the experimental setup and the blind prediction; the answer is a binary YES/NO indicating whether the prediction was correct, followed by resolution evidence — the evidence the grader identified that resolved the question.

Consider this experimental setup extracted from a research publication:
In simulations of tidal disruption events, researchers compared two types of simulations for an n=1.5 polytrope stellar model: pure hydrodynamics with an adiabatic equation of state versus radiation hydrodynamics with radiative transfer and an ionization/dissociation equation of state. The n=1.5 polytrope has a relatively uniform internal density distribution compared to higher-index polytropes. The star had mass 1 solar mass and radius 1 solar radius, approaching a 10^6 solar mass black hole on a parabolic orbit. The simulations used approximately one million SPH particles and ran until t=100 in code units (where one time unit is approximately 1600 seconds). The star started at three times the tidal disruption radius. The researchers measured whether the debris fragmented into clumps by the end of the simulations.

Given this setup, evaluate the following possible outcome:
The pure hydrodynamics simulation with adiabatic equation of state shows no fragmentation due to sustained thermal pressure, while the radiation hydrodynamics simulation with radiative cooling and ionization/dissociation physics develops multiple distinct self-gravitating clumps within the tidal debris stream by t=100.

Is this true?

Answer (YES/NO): NO